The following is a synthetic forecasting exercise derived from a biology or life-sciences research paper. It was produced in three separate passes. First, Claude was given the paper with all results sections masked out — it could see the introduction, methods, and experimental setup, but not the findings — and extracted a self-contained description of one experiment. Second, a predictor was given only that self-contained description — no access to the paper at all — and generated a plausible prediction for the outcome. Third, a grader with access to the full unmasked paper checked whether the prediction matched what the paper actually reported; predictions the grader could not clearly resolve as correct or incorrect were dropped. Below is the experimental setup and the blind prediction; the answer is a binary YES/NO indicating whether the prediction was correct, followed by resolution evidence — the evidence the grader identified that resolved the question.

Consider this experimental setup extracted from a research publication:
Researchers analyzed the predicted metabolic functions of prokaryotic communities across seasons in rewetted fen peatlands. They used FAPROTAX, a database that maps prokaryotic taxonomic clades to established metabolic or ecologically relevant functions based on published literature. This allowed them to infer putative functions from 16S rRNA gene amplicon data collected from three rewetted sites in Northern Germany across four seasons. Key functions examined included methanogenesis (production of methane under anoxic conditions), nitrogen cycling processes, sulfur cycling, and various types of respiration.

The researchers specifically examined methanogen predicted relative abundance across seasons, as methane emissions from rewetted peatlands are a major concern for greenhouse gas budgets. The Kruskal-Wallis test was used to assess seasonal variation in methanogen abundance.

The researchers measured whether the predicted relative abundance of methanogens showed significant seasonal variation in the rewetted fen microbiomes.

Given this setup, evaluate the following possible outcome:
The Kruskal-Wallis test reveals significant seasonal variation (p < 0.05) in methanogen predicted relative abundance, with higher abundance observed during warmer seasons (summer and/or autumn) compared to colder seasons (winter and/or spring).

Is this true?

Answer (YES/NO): NO